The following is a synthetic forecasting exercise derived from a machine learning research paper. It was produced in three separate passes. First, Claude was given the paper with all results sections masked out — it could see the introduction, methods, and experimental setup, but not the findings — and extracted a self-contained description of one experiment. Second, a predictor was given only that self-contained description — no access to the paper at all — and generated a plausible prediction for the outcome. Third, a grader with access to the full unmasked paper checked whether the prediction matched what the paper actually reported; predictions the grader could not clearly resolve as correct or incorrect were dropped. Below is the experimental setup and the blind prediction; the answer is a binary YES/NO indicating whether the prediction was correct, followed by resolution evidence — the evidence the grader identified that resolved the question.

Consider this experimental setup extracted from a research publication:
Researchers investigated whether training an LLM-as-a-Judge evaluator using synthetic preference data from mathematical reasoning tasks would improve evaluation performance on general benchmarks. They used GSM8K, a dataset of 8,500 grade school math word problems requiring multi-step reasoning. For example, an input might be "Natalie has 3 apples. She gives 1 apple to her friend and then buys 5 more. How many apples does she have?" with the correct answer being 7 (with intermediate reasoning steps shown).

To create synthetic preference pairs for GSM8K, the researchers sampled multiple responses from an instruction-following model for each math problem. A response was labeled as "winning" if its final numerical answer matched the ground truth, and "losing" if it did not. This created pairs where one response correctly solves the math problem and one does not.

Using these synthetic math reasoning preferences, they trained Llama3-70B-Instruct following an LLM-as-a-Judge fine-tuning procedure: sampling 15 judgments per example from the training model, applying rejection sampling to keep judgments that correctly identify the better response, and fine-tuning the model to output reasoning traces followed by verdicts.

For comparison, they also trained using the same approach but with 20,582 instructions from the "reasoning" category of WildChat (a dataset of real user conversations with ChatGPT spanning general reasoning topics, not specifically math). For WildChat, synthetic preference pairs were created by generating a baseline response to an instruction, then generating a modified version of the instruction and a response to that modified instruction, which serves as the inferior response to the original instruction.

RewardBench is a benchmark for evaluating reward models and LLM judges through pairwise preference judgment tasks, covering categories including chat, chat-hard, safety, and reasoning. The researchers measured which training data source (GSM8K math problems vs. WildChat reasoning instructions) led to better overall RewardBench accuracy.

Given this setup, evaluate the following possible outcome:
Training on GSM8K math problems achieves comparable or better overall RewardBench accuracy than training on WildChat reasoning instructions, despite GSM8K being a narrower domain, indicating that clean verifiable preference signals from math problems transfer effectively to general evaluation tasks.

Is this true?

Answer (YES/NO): NO